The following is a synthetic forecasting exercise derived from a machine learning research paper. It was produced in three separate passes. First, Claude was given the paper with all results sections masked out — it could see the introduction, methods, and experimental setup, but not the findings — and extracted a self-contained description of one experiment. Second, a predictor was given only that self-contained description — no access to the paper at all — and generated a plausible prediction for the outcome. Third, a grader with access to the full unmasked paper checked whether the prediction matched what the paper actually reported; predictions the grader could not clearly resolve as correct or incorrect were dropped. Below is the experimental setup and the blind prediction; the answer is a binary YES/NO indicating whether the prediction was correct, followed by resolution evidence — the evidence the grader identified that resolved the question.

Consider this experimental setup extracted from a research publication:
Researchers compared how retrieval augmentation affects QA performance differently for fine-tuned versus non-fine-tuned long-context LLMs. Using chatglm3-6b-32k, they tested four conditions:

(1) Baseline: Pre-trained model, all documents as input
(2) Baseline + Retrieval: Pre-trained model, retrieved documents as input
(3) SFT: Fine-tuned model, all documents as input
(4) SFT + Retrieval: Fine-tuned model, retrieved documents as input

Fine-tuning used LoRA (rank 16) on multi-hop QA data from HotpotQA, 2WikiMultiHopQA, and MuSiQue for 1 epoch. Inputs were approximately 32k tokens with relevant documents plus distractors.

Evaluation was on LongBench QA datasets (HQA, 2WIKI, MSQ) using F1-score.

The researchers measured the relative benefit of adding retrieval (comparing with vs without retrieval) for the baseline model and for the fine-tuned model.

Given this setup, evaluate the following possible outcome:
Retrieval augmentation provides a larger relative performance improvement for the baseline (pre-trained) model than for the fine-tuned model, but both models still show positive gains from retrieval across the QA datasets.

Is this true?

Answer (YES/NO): NO